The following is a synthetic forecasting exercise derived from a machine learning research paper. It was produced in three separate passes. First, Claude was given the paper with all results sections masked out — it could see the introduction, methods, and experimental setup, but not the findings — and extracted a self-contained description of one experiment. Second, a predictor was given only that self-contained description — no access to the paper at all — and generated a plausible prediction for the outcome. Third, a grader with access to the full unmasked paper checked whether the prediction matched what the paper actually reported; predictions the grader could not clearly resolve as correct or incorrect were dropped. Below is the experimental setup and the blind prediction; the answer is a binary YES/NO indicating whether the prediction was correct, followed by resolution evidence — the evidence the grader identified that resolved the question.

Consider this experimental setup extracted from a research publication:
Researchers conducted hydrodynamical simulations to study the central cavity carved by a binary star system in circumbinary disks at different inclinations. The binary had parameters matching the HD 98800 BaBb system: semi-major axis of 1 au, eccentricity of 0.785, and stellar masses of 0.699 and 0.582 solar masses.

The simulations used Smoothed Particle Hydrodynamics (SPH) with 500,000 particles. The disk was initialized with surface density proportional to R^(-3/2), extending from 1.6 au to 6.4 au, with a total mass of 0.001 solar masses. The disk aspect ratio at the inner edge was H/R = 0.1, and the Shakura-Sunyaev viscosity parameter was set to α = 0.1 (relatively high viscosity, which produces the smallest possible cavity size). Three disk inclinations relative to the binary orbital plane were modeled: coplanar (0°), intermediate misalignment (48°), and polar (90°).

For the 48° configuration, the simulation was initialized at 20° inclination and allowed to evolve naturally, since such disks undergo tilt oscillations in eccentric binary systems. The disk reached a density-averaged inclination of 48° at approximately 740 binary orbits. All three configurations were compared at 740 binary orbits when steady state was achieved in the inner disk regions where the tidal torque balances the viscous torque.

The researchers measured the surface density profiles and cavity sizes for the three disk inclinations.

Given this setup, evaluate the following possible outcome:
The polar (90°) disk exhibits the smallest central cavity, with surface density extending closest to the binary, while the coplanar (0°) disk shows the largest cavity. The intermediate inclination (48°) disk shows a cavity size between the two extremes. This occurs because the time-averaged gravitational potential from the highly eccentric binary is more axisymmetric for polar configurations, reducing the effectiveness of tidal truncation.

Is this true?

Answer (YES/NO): NO